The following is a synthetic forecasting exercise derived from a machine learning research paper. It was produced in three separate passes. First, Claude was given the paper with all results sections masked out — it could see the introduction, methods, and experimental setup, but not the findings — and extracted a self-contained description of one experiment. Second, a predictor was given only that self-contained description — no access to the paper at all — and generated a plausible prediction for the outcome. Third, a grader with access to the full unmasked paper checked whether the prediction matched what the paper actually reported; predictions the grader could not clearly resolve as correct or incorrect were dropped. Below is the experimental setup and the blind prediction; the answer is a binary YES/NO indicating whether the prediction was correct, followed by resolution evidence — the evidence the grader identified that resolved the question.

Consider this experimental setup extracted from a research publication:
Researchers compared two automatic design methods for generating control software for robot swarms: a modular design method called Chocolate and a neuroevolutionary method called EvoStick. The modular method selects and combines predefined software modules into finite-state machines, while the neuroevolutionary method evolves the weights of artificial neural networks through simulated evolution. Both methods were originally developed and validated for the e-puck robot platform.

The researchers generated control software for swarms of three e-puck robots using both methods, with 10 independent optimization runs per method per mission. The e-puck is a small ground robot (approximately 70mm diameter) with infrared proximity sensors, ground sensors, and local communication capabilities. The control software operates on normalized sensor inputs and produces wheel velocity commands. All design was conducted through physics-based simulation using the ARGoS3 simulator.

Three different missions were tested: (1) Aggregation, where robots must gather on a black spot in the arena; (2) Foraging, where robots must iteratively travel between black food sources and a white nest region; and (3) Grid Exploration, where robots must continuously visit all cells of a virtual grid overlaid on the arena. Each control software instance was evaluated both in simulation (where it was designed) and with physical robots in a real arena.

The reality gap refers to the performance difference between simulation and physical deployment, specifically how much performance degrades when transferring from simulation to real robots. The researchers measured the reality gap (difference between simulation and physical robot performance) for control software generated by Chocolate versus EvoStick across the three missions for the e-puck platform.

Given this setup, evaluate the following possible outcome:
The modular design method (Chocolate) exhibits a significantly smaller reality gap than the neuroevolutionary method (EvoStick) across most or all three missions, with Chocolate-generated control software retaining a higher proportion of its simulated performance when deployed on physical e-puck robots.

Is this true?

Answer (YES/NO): YES